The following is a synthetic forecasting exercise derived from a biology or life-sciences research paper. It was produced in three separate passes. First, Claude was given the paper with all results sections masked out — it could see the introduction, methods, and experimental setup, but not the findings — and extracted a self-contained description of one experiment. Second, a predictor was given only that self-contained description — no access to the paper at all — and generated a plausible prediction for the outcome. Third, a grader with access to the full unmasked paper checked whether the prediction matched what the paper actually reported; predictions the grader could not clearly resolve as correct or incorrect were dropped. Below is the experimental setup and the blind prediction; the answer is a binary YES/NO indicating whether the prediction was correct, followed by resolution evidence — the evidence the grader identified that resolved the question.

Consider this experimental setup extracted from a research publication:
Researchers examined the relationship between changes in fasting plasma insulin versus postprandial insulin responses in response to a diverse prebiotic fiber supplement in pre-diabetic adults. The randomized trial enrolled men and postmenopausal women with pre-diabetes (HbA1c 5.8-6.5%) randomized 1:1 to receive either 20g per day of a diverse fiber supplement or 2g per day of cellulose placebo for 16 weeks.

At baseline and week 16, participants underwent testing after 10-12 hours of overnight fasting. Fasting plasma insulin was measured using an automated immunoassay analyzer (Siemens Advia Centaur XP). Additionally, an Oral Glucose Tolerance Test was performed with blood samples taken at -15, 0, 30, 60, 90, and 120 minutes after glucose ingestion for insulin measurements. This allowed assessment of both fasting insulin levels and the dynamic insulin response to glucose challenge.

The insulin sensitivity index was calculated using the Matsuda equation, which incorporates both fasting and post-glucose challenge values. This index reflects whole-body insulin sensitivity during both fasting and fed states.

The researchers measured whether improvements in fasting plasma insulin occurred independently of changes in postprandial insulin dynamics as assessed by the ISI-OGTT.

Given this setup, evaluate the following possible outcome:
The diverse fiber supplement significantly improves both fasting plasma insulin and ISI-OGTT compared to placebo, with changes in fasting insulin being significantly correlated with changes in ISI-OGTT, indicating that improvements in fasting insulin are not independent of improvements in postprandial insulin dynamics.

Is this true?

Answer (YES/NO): NO